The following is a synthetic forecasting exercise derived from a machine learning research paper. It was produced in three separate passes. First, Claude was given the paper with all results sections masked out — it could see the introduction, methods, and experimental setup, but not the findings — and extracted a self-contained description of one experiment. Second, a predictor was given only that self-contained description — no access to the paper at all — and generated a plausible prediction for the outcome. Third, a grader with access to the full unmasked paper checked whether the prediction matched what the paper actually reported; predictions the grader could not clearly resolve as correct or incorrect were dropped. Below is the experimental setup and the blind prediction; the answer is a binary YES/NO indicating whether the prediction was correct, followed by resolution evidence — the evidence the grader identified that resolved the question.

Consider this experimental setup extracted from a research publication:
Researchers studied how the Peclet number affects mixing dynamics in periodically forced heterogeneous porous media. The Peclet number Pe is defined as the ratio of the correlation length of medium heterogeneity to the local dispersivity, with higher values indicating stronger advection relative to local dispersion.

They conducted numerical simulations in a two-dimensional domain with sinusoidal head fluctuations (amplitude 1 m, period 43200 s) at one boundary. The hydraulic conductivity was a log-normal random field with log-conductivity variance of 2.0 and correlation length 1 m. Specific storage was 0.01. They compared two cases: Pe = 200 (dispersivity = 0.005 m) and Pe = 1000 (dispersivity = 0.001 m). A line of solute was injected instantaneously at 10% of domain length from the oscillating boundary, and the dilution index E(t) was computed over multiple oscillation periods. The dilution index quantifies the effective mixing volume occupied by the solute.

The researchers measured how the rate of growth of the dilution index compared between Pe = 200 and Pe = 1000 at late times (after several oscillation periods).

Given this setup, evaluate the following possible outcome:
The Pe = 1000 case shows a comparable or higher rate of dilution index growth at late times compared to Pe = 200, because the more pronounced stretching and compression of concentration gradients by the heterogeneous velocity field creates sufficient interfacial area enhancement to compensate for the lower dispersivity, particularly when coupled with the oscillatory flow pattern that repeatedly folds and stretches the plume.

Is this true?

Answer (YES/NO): NO